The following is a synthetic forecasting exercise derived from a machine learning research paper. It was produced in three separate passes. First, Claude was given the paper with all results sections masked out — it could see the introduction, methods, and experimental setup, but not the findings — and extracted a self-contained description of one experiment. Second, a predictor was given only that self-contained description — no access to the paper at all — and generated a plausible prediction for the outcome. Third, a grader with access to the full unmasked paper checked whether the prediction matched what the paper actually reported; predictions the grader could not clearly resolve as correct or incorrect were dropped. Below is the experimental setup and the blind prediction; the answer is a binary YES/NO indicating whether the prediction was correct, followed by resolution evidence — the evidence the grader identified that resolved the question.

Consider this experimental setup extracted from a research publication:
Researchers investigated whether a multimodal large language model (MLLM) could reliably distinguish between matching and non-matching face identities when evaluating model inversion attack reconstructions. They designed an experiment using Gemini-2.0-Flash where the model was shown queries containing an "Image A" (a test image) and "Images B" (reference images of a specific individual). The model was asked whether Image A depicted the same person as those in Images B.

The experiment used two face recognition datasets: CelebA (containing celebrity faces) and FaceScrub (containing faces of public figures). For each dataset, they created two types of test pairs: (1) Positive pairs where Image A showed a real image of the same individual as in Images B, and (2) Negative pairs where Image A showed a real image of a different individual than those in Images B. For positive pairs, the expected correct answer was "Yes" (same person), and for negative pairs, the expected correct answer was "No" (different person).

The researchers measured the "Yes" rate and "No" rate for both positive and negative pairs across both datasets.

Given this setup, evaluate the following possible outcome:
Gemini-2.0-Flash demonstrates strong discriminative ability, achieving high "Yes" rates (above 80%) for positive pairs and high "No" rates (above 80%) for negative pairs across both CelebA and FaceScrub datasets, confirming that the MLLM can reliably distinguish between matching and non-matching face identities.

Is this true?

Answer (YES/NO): YES